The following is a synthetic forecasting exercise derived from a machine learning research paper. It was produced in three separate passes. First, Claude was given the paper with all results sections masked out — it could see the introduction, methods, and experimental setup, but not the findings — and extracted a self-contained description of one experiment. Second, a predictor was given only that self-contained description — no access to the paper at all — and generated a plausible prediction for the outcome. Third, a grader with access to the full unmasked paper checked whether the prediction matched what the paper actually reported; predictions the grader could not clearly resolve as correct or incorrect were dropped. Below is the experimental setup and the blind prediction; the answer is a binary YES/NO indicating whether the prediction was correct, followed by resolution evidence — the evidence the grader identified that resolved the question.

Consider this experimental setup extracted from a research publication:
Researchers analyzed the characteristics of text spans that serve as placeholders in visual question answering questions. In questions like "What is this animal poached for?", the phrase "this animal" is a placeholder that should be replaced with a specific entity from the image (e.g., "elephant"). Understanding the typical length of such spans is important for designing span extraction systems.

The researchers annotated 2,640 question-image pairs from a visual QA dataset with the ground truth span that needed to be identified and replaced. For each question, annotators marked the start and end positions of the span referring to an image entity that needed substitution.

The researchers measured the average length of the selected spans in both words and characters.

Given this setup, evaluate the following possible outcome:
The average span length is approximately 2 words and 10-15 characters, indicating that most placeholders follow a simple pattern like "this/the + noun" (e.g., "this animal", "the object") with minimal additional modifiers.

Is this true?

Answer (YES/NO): NO